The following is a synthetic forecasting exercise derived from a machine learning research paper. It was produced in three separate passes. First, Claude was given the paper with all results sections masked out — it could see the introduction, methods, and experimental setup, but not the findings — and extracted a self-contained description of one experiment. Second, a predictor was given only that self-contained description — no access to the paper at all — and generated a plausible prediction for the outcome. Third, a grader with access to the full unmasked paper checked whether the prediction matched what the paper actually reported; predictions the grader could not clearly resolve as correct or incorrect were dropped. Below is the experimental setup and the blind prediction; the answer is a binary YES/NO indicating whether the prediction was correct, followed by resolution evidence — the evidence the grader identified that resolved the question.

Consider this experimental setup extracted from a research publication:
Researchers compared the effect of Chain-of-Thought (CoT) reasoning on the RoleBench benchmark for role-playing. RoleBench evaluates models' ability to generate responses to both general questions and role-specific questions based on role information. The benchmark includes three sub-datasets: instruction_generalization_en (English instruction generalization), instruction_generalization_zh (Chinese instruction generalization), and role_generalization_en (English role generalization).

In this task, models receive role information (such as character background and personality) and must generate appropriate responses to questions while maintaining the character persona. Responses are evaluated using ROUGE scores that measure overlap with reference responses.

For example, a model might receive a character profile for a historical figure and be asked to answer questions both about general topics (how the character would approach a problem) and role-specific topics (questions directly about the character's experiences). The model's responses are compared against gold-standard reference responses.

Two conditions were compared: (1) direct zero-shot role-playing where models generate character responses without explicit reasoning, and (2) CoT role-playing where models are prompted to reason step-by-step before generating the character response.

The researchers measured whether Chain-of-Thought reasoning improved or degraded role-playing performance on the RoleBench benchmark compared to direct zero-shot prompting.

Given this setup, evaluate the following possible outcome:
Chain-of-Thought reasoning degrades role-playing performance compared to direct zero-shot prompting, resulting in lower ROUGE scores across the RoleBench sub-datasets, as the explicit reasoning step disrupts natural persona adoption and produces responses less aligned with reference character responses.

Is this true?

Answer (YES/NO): NO